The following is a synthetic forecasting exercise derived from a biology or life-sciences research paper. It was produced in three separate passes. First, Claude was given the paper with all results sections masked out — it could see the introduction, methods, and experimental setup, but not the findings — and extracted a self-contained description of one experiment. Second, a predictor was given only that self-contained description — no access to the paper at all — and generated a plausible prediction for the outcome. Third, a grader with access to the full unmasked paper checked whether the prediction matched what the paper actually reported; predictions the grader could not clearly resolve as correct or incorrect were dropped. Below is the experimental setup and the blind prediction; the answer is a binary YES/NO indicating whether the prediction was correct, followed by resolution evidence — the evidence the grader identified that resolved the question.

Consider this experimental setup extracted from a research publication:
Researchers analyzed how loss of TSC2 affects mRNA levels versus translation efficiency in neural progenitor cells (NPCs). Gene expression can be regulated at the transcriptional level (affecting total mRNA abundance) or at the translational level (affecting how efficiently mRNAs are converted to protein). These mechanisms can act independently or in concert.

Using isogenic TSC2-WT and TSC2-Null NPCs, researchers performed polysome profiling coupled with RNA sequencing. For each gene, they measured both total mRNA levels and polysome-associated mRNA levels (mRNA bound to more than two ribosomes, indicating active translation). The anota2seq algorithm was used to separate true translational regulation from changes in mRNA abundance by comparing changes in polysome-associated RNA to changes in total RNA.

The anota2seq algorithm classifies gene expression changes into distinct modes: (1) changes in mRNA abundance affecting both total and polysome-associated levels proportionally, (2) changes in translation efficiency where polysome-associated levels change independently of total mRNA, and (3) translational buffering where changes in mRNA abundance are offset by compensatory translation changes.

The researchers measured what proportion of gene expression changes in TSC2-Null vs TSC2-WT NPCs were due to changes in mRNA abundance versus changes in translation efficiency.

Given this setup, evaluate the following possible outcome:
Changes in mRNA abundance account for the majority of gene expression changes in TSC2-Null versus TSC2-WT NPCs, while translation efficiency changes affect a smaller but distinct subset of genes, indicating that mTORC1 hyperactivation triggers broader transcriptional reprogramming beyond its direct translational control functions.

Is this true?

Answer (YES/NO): NO